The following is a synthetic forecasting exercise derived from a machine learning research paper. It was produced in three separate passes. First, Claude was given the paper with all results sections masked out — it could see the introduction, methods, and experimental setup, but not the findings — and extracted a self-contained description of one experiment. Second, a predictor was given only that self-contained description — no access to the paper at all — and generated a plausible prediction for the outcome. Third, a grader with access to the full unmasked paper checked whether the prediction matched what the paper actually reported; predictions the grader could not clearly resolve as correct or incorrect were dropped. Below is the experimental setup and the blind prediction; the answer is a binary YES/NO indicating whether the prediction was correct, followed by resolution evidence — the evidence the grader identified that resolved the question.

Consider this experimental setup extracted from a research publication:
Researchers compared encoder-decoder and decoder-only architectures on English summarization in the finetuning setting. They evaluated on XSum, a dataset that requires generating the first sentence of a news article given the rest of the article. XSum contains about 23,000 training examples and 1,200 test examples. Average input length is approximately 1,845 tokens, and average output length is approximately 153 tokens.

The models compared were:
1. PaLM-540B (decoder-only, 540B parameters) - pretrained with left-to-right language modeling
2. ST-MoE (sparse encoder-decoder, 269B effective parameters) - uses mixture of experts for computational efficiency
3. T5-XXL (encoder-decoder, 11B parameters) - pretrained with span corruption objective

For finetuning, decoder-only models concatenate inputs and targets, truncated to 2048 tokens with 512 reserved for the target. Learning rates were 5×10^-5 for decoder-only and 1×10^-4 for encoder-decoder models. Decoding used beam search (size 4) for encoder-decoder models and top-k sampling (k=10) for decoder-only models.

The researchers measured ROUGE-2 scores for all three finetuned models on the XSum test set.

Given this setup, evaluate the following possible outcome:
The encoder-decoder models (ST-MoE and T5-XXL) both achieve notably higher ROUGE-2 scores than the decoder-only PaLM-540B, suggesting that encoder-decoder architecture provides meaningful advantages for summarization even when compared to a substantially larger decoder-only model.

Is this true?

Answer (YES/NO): NO